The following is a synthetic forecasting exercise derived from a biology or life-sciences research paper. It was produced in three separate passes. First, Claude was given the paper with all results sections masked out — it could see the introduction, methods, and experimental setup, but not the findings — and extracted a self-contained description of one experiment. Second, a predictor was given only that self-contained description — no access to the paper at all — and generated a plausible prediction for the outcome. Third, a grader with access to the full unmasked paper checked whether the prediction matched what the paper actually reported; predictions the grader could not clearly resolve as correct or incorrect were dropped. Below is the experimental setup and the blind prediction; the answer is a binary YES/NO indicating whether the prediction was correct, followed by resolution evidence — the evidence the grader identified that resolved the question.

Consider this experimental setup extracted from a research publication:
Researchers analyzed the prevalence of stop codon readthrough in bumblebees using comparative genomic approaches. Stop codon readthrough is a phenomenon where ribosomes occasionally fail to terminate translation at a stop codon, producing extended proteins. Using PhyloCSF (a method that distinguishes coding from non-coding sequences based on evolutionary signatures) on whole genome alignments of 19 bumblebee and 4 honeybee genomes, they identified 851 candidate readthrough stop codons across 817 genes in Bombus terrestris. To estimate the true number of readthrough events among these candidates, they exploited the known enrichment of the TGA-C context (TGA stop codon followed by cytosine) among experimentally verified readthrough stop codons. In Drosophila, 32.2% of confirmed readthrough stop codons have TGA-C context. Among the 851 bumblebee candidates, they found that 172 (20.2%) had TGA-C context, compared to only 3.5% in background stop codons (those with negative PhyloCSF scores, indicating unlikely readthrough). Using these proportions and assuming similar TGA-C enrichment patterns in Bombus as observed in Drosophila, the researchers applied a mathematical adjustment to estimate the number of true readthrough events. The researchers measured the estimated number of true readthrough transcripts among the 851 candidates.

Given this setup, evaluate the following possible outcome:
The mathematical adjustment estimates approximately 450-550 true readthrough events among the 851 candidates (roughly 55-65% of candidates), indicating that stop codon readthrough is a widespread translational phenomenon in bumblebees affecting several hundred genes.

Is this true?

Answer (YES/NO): YES